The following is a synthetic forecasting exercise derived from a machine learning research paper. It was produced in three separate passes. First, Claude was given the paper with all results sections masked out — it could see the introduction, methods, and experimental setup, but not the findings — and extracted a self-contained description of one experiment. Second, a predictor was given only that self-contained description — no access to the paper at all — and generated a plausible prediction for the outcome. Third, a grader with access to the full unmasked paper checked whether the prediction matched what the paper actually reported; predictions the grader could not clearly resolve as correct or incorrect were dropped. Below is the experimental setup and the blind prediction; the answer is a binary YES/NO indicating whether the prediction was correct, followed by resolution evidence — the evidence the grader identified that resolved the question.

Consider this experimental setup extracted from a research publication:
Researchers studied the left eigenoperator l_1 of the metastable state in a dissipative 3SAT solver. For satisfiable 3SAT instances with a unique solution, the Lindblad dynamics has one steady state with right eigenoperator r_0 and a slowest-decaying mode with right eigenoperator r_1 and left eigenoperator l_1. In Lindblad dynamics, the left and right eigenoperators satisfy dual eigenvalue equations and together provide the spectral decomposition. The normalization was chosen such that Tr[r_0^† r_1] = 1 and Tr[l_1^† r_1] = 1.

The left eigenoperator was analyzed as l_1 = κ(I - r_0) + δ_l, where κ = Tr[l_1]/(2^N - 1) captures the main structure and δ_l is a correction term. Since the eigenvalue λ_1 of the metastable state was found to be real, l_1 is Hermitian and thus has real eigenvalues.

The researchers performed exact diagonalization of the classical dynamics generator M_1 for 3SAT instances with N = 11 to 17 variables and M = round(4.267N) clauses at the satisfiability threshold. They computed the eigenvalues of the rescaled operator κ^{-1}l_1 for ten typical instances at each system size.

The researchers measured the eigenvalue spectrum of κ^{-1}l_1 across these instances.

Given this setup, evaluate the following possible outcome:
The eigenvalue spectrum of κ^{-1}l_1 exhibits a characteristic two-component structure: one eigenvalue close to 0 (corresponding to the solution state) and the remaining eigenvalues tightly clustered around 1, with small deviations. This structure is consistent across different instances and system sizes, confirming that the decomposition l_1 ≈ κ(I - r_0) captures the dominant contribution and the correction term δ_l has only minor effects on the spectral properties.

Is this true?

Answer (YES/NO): YES